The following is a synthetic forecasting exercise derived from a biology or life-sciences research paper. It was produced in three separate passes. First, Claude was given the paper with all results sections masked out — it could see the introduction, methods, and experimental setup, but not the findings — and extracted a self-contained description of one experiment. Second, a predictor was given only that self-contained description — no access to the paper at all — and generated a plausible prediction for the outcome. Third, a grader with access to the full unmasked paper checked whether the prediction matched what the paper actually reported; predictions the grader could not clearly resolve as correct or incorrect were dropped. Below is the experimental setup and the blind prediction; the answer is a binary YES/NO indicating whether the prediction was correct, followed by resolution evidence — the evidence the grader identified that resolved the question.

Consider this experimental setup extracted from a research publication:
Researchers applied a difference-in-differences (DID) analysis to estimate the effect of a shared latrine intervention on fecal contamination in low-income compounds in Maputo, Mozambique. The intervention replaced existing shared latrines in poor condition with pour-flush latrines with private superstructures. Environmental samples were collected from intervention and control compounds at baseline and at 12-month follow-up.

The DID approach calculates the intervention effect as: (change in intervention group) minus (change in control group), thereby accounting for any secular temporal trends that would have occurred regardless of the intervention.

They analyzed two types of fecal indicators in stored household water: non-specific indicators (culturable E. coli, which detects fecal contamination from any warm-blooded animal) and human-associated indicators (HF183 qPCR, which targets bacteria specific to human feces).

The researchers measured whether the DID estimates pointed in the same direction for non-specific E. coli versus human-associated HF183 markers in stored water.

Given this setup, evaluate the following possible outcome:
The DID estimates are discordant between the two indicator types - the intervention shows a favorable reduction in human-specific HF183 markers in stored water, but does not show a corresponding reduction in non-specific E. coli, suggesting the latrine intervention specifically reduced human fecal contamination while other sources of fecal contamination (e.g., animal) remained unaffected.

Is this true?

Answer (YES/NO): NO